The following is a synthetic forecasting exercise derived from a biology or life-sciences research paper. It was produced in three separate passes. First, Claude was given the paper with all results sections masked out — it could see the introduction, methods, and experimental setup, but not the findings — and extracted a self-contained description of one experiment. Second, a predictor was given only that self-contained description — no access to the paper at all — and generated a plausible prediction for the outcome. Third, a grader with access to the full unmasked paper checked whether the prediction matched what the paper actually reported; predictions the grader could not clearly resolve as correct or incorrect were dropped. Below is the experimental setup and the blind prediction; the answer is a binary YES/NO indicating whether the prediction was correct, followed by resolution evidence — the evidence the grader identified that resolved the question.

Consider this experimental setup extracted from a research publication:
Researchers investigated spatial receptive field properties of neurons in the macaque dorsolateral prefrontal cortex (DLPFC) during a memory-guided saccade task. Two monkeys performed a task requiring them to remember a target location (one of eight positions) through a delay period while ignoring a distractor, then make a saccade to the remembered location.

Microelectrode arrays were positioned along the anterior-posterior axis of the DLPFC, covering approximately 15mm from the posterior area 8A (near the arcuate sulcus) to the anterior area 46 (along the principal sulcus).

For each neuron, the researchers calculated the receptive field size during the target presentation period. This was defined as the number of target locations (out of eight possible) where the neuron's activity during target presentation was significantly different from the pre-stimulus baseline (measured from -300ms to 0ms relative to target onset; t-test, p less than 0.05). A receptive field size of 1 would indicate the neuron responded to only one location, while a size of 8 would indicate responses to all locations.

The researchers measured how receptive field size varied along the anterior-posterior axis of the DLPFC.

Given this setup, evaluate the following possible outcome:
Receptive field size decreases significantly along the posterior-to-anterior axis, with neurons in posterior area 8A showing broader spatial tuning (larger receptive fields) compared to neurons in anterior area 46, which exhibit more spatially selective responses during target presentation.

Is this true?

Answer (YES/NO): YES